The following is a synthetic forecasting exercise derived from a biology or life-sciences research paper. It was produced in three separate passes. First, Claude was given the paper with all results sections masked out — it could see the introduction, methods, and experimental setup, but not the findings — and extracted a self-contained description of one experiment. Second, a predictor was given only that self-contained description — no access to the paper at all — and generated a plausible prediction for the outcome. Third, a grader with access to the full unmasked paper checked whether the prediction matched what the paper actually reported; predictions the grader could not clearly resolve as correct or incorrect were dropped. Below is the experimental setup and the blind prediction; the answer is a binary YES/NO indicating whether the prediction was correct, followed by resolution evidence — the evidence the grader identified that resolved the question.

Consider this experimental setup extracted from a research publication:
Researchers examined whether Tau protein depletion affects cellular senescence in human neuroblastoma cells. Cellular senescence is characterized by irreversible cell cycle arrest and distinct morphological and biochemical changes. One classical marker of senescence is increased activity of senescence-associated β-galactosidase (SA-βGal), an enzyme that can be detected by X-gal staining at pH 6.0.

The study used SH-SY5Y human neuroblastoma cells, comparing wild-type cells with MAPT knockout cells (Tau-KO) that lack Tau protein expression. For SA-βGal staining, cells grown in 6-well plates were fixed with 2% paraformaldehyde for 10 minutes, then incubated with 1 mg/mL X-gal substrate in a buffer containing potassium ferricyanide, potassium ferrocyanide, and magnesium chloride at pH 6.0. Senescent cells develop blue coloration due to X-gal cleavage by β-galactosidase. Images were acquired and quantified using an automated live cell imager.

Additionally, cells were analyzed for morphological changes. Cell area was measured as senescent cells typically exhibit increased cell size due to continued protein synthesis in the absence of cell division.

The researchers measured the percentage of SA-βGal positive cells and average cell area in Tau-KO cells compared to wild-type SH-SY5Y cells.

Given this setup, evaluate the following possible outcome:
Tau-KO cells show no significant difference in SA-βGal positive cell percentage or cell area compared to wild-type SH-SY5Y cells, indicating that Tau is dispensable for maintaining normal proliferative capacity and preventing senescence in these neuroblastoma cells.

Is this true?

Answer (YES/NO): NO